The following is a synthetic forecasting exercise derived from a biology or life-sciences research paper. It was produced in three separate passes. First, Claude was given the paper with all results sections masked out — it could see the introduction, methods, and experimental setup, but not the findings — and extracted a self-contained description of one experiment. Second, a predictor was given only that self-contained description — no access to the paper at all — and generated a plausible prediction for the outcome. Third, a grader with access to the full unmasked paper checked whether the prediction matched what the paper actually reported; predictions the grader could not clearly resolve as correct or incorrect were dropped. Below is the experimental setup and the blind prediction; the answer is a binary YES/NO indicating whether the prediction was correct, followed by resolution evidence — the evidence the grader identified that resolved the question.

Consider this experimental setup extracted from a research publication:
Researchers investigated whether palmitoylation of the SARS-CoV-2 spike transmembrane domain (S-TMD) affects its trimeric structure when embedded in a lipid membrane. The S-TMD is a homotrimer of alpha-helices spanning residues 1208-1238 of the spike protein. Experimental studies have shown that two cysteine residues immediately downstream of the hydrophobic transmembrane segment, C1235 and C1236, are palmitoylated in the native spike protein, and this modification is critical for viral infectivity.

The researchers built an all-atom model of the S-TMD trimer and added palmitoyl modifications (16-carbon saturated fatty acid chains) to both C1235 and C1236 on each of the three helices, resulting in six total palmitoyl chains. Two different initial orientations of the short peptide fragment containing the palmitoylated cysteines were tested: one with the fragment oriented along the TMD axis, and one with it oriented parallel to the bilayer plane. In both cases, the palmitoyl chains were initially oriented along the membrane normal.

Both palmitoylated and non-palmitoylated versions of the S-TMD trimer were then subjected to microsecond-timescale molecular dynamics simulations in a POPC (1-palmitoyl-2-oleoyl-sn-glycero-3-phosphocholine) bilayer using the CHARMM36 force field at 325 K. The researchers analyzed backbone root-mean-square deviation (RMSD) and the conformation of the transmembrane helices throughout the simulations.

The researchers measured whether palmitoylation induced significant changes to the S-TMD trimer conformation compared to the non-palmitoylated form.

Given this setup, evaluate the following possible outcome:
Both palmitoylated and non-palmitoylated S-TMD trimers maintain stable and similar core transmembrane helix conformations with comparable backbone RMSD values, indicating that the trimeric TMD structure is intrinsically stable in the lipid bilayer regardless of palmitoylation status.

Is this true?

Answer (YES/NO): YES